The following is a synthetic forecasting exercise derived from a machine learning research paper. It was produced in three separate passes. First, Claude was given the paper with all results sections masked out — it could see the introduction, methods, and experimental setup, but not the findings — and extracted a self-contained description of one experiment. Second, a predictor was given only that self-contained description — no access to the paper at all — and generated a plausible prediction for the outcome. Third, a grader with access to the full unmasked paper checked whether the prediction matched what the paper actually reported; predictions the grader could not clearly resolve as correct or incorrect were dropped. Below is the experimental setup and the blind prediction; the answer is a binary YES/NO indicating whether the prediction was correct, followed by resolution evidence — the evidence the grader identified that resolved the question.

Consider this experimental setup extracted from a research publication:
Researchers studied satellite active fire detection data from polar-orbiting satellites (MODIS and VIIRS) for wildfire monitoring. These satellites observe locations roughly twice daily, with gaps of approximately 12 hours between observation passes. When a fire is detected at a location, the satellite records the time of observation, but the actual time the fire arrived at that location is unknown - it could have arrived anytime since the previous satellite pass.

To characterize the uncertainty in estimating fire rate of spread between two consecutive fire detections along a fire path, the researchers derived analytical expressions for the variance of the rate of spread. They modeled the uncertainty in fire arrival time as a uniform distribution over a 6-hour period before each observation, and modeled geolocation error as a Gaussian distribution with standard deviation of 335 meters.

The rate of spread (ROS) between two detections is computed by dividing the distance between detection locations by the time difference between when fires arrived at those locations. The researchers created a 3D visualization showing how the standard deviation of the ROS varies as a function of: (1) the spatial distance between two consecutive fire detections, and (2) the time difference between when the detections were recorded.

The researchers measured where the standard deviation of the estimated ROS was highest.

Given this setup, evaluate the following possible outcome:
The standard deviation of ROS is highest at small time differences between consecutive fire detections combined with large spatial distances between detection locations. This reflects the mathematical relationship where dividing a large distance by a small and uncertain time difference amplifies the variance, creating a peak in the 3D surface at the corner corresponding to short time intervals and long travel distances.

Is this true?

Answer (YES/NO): YES